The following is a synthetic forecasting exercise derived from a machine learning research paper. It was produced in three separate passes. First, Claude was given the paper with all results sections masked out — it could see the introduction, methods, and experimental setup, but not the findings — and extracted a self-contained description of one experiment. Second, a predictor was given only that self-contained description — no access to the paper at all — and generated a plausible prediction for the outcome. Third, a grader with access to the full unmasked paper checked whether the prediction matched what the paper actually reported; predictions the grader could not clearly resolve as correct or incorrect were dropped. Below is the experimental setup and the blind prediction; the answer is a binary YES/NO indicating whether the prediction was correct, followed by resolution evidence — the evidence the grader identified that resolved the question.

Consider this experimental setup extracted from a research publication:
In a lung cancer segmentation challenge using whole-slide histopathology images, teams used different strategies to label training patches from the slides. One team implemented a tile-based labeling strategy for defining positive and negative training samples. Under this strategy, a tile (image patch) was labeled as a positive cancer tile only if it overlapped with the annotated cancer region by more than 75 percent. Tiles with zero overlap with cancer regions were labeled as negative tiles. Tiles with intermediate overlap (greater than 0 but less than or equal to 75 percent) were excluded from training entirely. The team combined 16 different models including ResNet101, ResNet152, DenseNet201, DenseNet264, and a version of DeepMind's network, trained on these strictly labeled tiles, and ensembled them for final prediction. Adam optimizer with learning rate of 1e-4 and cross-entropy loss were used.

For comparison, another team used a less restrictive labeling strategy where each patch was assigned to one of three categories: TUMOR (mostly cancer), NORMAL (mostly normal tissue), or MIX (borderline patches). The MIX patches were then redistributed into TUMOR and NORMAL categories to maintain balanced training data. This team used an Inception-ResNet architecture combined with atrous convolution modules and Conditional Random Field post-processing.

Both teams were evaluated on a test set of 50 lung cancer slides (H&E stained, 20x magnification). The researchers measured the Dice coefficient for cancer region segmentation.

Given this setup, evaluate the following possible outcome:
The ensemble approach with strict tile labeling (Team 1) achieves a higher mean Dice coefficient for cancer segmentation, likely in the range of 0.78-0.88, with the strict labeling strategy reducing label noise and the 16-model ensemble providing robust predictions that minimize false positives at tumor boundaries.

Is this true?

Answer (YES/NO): NO